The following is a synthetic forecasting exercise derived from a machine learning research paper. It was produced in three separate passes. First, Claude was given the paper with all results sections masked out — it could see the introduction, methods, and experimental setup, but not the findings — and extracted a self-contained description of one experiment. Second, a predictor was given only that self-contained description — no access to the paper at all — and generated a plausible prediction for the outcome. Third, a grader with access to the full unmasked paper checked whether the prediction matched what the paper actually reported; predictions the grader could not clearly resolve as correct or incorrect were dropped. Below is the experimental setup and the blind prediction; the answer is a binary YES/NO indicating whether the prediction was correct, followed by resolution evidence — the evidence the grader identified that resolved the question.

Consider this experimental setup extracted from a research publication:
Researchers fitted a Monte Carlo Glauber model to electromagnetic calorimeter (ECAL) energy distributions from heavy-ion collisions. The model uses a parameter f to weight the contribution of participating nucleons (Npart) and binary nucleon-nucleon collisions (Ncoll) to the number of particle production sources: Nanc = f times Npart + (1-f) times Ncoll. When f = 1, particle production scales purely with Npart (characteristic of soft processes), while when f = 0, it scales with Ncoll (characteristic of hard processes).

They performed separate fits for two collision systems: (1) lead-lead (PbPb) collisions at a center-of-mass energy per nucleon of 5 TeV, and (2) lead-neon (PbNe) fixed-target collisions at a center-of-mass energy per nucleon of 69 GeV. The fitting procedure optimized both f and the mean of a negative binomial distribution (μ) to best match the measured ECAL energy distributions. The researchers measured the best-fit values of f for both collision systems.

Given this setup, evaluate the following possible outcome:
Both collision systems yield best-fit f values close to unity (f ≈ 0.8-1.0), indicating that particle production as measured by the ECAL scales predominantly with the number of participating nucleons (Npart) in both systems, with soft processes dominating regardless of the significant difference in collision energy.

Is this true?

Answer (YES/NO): NO